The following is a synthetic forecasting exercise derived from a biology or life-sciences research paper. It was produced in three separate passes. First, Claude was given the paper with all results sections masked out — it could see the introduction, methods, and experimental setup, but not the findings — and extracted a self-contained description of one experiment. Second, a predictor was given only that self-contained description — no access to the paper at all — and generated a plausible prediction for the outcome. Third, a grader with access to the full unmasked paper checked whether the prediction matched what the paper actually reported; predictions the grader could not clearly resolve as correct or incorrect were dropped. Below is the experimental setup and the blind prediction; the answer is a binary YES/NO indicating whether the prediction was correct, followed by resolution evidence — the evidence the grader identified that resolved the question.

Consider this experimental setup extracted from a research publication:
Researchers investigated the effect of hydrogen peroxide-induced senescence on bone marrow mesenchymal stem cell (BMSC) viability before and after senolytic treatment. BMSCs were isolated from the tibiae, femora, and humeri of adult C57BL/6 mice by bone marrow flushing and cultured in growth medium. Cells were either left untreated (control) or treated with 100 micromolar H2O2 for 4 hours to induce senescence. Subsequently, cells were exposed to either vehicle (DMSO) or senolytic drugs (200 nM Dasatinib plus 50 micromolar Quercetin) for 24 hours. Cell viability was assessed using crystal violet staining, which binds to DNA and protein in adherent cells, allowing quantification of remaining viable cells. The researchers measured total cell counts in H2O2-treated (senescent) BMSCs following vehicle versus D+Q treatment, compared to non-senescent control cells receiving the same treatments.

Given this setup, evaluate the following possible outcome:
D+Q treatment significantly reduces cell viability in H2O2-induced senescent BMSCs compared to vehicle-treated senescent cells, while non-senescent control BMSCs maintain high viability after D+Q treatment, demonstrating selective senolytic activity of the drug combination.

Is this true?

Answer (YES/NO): YES